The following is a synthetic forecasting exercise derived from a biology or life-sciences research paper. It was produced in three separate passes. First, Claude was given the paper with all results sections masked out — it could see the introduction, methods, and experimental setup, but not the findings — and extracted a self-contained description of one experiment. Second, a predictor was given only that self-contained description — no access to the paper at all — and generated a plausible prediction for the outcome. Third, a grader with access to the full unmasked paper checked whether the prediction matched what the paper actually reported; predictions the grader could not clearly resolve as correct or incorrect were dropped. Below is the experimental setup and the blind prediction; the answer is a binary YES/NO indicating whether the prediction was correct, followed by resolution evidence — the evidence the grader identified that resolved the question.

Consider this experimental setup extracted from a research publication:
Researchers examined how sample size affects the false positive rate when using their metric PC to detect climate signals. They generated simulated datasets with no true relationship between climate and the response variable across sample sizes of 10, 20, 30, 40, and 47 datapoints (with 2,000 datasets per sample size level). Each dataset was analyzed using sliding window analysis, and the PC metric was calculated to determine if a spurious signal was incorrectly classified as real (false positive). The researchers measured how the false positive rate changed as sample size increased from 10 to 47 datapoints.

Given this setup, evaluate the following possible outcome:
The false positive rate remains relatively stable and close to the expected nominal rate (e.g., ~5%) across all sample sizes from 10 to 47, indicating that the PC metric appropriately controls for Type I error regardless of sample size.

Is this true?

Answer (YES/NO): NO